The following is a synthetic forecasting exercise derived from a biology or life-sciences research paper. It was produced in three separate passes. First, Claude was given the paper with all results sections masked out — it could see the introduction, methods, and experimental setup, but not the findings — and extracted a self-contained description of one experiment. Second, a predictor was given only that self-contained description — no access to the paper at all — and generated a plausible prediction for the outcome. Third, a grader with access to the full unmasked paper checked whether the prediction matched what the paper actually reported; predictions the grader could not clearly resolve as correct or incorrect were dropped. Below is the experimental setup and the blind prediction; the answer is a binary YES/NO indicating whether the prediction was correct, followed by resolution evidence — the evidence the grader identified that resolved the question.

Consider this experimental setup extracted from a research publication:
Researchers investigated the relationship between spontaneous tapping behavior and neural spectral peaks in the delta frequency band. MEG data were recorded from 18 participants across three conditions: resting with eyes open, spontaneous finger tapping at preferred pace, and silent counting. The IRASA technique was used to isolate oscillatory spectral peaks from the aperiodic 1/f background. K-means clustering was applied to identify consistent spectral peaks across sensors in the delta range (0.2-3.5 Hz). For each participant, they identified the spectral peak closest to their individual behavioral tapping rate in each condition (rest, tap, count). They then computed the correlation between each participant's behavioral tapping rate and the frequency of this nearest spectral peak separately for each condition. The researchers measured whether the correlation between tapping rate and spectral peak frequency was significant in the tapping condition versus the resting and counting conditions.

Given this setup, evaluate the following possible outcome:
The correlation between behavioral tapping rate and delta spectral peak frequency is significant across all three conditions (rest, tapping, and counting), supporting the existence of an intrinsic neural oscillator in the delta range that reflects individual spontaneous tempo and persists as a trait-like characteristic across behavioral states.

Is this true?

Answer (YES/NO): NO